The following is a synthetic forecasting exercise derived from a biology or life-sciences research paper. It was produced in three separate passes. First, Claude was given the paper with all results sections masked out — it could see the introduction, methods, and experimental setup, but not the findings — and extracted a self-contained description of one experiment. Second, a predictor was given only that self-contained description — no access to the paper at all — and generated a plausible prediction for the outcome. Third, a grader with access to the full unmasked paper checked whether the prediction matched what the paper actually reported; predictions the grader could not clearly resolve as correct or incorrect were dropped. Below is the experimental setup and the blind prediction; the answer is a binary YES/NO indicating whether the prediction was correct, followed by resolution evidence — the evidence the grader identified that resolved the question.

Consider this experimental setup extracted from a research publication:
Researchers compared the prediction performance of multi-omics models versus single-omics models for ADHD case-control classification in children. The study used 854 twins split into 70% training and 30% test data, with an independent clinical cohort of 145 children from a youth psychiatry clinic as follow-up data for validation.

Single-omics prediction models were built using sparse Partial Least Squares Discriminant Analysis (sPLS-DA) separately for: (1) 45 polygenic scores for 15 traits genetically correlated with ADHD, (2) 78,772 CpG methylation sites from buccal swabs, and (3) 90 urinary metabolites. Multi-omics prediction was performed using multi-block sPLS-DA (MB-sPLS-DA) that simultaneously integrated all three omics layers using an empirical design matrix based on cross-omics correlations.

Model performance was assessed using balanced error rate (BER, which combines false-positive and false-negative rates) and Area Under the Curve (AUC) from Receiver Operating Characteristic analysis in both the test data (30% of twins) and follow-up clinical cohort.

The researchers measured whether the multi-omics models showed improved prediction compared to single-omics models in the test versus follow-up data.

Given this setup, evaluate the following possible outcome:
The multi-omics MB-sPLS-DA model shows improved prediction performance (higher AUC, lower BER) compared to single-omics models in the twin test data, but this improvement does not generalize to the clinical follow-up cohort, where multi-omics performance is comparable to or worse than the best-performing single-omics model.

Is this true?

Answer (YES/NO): YES